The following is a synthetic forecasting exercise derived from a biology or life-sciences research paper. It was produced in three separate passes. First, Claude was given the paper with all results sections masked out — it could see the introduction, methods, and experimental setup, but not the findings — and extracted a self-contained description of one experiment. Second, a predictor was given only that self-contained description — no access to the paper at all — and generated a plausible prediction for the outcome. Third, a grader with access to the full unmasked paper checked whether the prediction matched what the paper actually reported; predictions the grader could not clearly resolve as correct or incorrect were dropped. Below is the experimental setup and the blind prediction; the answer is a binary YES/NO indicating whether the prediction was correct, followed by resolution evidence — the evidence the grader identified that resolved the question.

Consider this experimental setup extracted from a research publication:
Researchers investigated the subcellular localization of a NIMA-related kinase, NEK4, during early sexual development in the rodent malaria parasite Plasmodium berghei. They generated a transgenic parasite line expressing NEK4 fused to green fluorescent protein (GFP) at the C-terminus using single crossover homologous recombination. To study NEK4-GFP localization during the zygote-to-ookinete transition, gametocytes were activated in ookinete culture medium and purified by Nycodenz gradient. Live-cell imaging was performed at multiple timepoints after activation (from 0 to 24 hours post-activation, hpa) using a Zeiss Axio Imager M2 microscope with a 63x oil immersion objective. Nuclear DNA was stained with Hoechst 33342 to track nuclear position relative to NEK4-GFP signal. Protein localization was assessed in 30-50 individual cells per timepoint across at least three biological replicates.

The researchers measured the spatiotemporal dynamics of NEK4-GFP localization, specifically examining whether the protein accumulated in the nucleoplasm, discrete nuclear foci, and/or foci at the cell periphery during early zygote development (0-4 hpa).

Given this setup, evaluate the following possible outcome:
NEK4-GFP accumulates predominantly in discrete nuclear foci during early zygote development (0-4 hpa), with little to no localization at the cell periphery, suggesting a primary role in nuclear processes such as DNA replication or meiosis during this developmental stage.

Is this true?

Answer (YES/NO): NO